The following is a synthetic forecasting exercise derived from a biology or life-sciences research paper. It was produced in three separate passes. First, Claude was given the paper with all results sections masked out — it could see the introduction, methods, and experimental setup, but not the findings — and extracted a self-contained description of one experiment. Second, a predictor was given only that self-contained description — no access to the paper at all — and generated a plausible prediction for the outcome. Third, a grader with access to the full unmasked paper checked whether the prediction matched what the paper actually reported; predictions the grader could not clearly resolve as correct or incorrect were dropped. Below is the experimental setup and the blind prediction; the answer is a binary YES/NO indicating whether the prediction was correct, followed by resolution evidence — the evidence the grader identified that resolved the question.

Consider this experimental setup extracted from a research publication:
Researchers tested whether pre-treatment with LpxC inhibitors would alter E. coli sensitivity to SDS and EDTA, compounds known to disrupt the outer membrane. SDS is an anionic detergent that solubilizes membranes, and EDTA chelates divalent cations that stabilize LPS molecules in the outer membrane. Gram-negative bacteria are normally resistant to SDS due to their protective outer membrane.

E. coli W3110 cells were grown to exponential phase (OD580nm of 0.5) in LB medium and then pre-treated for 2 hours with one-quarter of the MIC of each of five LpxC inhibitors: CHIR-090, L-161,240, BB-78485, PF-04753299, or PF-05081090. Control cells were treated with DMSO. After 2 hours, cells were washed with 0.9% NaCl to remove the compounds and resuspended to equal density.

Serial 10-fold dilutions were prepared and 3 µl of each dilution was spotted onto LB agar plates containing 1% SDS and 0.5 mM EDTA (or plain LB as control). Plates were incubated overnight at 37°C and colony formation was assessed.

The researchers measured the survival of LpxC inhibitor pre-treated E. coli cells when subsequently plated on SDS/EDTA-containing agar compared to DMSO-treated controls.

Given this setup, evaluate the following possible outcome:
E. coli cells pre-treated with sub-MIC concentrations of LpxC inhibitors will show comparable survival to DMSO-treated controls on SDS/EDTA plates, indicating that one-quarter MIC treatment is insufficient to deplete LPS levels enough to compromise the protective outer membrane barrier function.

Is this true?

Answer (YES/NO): YES